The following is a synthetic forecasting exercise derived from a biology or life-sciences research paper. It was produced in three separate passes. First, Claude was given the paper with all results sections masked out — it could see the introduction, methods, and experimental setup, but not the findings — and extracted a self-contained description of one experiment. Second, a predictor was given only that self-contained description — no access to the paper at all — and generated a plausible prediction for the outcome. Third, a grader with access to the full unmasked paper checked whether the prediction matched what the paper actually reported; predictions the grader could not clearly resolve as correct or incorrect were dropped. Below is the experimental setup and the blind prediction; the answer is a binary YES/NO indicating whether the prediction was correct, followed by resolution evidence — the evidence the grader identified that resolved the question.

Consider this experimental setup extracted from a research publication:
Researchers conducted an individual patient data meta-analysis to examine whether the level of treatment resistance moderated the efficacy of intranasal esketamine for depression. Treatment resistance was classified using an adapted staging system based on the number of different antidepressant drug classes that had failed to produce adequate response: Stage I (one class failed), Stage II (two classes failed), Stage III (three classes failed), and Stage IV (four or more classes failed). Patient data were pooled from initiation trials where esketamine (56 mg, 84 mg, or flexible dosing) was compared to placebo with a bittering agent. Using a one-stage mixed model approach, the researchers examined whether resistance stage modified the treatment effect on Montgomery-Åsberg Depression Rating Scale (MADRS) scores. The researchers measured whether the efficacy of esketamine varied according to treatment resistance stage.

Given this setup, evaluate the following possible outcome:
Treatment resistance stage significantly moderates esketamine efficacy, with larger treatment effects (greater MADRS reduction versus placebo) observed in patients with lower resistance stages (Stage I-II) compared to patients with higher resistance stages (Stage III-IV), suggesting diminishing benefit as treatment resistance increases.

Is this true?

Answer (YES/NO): NO